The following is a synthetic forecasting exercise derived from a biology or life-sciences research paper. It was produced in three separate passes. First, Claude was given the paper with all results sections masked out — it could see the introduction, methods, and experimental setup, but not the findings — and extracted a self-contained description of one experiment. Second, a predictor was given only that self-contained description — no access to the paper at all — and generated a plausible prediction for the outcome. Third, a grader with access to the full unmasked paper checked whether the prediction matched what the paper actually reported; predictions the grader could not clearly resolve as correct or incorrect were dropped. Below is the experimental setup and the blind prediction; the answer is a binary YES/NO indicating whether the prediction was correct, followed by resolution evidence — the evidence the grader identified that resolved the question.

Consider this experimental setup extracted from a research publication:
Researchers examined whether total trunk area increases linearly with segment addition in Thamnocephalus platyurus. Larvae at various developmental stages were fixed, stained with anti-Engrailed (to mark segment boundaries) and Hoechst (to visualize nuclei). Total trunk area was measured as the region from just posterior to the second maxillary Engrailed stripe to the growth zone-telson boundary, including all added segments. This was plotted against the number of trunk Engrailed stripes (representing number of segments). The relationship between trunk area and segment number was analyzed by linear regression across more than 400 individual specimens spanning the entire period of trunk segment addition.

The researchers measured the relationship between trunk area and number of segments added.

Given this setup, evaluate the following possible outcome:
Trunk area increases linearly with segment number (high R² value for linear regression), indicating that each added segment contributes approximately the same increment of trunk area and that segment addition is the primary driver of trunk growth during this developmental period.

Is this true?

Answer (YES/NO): NO